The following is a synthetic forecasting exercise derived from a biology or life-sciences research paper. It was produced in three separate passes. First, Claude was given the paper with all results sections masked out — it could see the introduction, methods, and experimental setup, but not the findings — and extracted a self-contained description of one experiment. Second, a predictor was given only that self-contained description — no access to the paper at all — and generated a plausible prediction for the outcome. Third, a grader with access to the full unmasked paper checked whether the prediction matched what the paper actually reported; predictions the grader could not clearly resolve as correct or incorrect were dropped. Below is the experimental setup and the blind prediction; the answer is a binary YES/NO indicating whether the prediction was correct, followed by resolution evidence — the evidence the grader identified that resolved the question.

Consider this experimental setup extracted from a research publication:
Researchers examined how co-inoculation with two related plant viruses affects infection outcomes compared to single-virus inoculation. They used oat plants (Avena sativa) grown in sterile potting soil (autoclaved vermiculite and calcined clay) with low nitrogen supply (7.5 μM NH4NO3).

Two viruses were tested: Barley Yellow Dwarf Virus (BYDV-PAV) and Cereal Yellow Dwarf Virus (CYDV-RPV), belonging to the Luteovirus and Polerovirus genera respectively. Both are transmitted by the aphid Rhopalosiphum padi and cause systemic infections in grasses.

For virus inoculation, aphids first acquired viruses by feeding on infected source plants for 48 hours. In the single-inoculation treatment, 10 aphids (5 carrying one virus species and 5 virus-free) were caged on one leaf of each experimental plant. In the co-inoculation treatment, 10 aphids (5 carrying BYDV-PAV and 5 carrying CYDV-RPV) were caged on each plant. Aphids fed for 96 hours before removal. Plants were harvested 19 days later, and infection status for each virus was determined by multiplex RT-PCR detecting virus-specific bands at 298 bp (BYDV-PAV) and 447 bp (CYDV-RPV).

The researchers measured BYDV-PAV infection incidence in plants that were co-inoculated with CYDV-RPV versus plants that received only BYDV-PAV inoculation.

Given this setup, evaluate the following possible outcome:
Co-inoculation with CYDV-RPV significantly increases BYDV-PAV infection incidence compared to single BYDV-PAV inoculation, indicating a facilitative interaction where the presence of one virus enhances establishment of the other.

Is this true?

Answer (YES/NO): NO